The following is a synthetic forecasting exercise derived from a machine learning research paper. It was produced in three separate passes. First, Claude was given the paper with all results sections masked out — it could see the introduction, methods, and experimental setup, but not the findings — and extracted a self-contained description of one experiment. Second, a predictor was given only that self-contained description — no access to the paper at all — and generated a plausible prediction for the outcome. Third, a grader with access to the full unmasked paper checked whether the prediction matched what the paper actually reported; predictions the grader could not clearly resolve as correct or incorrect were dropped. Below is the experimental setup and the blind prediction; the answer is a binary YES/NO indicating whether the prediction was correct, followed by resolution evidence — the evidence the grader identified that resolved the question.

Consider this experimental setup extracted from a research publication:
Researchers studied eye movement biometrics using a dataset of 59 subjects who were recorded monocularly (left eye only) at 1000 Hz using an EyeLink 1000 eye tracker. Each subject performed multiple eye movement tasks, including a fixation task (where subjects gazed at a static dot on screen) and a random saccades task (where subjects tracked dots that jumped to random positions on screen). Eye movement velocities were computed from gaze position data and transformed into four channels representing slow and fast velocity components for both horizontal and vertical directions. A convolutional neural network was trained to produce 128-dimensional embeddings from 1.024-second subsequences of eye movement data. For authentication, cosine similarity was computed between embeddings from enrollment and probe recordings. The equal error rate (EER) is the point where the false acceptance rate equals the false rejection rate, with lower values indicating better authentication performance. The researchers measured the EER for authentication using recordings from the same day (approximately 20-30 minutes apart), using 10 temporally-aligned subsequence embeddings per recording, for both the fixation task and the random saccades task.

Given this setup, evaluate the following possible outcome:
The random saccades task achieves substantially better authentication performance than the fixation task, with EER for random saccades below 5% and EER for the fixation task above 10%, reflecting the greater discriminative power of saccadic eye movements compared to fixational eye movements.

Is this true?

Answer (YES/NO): NO